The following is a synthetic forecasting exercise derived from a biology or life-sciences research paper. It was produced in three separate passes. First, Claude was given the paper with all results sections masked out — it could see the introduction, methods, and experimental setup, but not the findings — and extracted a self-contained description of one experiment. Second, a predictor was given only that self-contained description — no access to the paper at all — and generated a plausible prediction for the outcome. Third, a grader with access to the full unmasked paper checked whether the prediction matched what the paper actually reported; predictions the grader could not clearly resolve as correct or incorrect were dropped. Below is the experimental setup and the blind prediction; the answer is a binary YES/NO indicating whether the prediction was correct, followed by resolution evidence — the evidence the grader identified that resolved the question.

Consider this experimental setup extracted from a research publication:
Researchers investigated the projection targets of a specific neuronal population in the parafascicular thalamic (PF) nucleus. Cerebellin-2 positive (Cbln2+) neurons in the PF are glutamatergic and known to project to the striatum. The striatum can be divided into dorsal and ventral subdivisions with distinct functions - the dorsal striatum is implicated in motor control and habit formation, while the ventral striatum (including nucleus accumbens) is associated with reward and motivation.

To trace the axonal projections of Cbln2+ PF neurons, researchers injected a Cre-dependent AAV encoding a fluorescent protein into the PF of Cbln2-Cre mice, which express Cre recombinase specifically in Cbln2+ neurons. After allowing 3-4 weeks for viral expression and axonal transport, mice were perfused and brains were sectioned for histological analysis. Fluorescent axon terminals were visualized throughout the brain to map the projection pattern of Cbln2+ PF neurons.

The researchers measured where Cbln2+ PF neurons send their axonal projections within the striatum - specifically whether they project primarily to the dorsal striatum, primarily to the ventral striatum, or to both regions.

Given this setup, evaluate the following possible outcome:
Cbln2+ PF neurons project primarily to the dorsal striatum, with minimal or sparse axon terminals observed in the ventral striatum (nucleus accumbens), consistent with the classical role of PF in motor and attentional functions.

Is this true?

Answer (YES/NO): NO